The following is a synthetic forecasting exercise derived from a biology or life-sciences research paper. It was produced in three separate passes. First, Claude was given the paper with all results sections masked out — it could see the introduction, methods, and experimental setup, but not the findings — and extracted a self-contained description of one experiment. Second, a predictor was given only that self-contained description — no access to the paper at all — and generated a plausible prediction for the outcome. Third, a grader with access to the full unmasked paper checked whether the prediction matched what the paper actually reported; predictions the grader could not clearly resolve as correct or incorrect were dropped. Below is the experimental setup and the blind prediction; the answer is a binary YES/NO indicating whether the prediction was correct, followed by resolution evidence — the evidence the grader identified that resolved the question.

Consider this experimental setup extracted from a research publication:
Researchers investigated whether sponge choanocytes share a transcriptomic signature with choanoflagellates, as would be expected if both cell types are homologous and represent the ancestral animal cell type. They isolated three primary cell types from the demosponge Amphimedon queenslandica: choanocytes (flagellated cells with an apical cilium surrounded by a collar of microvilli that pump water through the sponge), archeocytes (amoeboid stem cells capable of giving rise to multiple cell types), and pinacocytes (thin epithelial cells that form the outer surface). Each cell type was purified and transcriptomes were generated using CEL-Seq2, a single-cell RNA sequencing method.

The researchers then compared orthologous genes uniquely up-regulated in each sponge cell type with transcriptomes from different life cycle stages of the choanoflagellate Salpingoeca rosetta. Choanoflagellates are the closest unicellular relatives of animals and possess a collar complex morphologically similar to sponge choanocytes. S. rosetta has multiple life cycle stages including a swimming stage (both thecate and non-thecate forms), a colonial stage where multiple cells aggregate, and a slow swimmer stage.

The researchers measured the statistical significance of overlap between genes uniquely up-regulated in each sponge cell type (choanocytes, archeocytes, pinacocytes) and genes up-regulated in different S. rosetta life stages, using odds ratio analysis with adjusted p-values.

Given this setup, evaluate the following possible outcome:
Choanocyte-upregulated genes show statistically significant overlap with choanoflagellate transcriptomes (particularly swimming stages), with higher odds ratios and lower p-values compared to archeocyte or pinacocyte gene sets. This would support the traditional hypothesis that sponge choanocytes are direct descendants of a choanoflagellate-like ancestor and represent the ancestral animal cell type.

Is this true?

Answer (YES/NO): NO